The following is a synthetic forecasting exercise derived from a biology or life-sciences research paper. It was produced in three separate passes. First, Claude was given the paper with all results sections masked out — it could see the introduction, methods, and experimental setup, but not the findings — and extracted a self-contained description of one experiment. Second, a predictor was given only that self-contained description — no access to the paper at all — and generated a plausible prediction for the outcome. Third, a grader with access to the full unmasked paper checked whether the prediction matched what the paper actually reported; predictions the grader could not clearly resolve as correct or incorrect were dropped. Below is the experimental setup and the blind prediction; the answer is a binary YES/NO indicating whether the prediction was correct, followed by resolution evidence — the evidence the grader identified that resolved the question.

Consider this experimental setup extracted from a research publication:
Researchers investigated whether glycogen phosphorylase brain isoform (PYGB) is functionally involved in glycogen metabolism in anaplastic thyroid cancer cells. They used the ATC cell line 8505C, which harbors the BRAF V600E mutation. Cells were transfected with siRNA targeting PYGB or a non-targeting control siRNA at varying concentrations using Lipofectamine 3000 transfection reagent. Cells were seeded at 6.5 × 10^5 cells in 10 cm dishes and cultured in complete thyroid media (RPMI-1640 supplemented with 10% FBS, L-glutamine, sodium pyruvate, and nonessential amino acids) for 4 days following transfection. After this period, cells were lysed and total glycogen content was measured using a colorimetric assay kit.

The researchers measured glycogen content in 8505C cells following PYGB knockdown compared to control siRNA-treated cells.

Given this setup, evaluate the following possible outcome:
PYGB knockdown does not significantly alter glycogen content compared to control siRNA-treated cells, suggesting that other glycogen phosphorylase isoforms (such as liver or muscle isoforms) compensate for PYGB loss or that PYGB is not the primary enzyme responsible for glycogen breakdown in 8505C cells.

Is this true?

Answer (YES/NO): NO